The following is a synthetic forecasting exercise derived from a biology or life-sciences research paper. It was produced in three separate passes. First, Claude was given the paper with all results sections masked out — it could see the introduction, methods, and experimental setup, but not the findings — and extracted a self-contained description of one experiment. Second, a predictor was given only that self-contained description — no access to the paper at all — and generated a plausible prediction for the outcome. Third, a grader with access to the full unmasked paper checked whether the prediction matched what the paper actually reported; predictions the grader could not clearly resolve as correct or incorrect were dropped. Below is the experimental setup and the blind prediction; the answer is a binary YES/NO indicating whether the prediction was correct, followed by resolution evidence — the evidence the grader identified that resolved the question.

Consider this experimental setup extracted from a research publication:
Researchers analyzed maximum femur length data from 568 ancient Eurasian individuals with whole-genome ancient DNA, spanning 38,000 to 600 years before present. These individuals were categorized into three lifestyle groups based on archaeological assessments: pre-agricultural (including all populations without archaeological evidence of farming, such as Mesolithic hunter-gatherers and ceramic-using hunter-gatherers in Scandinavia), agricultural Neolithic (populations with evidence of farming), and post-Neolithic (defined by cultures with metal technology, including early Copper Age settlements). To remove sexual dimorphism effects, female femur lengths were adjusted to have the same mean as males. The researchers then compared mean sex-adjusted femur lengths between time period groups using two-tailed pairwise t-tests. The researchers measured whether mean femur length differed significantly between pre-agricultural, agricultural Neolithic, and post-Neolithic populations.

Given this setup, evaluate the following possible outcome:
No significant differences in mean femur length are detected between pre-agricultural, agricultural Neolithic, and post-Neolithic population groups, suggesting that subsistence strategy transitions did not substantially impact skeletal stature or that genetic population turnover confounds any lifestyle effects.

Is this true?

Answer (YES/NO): NO